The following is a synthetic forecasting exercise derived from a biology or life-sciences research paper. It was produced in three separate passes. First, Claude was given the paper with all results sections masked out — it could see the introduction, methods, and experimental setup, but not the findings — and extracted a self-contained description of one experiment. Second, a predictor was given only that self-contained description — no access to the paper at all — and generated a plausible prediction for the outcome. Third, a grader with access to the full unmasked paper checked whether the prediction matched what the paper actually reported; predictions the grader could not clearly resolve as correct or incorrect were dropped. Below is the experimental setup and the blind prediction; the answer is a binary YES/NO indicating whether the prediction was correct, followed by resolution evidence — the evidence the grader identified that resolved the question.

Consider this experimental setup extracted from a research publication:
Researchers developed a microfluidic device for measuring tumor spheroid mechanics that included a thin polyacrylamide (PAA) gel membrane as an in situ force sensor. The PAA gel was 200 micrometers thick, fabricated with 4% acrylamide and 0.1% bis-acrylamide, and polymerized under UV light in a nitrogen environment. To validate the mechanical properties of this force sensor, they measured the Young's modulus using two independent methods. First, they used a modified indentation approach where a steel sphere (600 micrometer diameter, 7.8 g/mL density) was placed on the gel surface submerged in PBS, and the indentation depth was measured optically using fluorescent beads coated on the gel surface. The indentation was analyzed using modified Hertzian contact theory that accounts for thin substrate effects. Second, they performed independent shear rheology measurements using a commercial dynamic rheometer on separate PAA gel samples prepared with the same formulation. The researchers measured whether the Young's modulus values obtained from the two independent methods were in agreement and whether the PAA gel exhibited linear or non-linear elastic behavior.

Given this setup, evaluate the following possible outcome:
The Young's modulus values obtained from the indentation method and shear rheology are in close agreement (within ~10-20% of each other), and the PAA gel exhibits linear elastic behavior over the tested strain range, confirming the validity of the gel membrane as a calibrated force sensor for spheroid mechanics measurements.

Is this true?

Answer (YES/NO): YES